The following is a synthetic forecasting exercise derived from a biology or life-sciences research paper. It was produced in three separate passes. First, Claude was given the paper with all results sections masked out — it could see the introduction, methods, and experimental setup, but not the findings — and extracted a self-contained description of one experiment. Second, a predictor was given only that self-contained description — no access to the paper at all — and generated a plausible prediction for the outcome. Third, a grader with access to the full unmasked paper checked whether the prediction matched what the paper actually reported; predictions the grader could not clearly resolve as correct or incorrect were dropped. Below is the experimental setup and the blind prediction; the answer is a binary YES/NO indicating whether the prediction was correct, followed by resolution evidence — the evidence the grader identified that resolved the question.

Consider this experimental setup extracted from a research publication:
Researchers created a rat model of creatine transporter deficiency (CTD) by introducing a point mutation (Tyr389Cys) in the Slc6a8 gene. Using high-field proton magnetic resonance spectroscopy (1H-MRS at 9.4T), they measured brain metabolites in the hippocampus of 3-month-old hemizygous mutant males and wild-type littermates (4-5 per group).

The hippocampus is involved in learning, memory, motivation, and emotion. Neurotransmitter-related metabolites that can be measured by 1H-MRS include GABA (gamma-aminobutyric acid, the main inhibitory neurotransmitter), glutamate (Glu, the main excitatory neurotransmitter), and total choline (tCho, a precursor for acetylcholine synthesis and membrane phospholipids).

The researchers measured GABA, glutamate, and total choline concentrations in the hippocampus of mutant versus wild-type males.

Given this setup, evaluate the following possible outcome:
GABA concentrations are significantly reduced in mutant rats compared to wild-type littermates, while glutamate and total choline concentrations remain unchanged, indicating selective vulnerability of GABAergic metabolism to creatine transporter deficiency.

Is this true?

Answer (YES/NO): NO